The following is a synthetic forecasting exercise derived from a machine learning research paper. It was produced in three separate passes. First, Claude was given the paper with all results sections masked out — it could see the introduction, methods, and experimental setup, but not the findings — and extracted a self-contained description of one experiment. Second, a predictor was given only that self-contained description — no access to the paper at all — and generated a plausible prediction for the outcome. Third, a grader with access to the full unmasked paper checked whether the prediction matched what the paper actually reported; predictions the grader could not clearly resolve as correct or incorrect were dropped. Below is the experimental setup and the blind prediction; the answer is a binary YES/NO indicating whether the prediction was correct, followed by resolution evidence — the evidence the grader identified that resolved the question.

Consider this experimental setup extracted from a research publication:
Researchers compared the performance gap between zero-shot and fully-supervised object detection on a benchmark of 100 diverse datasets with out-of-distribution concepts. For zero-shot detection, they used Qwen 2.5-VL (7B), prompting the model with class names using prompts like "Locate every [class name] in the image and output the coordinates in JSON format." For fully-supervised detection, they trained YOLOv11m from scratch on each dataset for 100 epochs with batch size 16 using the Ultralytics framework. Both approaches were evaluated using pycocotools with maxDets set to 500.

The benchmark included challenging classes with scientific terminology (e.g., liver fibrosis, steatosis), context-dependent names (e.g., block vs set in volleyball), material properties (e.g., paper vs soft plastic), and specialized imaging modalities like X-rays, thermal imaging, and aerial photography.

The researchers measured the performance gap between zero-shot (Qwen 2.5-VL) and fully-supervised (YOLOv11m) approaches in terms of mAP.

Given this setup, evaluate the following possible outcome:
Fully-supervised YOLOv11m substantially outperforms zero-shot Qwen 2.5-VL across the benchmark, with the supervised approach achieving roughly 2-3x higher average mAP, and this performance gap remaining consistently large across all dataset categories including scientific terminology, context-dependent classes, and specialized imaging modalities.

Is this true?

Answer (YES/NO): NO